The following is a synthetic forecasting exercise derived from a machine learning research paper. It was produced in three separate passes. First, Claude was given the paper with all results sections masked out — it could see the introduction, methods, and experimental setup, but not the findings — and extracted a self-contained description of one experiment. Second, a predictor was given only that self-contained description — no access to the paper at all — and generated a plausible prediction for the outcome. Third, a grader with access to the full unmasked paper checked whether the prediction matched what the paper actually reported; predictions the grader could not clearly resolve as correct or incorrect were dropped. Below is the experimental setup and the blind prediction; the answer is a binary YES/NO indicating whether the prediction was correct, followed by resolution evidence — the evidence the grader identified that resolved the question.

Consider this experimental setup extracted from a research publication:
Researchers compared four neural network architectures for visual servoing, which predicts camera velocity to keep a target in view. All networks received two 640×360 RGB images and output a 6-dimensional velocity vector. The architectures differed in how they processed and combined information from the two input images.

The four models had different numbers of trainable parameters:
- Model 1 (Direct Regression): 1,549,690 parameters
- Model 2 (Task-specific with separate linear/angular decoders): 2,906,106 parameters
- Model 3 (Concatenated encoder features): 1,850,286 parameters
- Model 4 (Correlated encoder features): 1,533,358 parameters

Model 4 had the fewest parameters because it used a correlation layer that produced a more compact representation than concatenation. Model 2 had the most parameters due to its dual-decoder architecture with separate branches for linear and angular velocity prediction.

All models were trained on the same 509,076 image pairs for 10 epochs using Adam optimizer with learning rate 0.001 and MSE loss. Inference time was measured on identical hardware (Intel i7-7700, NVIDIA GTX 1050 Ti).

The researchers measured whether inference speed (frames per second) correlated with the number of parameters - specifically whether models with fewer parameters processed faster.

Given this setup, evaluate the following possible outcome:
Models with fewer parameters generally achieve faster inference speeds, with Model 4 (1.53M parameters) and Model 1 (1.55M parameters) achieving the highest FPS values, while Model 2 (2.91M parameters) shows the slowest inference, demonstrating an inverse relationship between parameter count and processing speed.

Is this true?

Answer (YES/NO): NO